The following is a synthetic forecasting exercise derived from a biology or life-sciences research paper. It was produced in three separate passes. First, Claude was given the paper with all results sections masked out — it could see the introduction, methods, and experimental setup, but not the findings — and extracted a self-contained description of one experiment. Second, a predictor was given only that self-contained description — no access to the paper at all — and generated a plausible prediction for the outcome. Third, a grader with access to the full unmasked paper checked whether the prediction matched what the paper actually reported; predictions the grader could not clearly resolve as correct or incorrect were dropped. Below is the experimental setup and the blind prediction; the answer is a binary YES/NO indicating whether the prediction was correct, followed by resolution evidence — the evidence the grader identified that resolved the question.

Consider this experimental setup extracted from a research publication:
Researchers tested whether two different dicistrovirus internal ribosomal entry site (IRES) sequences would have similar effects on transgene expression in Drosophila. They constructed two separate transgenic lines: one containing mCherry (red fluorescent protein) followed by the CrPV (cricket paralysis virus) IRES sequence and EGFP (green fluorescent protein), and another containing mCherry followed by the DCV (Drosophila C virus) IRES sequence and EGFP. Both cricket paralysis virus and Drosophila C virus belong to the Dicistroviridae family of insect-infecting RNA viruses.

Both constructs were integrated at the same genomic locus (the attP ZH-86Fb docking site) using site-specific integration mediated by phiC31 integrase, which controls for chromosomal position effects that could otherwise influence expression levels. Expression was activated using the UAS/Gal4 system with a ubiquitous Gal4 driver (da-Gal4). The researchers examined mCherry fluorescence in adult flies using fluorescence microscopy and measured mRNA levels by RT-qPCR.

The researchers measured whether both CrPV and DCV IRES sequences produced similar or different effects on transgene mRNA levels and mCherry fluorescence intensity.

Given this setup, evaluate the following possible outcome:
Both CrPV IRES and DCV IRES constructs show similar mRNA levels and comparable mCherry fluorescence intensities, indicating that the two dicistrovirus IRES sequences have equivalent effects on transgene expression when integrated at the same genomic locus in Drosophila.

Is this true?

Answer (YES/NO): NO